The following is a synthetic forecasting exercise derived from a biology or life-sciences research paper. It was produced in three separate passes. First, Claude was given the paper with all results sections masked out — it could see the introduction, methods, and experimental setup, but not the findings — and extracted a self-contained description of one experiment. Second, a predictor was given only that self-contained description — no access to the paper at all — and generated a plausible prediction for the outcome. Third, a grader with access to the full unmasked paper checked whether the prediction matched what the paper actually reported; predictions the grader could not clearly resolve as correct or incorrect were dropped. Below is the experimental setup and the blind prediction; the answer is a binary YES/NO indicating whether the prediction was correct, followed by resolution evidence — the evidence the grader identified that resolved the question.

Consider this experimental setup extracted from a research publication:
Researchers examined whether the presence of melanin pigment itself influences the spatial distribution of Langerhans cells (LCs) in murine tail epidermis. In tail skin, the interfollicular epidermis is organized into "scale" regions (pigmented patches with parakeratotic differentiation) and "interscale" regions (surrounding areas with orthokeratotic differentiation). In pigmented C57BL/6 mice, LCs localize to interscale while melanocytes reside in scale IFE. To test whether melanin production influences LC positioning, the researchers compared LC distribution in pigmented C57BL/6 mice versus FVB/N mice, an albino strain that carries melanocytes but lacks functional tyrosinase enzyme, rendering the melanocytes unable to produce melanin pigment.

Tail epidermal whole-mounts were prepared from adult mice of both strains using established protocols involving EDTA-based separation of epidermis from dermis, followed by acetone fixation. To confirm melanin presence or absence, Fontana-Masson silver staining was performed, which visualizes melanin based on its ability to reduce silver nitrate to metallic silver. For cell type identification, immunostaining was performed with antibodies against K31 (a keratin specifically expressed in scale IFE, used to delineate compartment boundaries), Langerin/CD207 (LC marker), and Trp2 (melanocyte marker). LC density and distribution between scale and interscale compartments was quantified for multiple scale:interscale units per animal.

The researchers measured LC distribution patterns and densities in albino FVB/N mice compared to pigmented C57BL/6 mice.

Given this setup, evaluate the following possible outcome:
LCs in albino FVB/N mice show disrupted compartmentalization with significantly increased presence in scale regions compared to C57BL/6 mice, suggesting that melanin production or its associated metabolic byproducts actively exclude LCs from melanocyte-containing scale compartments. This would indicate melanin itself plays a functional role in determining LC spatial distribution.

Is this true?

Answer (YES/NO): NO